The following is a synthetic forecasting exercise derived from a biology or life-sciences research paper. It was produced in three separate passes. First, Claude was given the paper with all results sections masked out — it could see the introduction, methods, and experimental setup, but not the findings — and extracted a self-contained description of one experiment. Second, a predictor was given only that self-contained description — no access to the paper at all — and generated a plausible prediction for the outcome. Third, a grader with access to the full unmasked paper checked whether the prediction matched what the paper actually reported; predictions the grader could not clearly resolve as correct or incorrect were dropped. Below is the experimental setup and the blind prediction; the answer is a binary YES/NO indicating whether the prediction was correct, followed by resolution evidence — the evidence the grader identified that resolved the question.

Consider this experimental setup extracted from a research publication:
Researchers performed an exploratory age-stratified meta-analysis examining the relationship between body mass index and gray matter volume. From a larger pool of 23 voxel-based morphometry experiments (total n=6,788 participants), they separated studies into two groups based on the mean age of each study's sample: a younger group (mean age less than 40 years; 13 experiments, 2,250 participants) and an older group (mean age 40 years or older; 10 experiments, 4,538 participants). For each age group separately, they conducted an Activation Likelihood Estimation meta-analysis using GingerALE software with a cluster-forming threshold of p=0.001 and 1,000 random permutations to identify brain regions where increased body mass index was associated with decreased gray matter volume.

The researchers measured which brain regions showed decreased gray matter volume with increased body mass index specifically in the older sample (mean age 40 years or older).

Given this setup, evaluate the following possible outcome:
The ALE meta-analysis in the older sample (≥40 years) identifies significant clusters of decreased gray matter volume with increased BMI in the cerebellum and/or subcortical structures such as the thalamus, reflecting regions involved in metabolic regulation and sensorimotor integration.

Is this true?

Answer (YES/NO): YES